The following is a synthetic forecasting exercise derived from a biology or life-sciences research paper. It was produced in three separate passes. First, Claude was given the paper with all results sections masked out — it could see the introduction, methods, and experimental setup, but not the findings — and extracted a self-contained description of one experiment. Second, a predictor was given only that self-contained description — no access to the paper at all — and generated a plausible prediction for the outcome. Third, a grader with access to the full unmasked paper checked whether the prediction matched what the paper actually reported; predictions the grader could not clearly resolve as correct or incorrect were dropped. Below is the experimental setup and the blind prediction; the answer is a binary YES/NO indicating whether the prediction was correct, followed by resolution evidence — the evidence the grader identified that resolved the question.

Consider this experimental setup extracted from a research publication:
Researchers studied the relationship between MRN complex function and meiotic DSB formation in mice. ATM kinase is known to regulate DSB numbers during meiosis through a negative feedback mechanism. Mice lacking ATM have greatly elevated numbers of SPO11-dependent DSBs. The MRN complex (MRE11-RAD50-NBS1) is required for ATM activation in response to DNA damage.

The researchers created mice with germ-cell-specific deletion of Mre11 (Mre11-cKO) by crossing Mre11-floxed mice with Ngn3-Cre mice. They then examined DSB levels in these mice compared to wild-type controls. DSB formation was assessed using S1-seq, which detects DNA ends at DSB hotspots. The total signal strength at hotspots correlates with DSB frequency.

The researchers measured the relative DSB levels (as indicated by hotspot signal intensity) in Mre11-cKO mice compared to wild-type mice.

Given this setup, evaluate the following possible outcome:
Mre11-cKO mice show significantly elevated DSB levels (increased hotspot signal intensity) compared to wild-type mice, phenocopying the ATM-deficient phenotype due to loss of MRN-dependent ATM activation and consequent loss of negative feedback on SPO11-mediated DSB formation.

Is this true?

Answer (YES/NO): YES